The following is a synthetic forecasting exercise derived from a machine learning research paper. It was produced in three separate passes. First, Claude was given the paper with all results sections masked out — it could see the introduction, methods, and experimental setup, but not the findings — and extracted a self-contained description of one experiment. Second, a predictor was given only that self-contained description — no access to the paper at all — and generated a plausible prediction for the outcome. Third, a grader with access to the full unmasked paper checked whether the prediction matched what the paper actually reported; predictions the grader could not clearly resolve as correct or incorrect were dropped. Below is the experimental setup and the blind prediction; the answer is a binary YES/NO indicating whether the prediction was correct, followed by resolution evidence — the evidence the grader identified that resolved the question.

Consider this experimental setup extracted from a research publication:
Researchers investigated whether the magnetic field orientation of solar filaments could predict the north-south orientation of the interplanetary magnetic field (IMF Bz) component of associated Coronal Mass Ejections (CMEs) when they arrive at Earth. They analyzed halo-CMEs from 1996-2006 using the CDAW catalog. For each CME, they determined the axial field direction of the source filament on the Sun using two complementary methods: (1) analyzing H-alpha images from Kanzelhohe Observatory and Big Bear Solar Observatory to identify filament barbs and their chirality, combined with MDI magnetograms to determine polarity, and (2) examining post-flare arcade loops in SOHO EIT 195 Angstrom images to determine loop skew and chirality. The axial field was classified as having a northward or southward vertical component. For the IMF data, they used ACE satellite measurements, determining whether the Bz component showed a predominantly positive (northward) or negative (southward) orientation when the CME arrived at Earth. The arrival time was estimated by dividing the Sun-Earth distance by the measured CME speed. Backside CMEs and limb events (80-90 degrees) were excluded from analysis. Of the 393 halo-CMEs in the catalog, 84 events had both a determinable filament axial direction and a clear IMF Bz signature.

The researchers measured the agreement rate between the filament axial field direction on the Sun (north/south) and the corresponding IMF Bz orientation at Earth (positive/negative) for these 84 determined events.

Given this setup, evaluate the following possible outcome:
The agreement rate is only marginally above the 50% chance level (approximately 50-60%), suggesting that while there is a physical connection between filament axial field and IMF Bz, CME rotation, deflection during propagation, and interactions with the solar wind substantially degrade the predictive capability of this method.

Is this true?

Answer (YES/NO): NO